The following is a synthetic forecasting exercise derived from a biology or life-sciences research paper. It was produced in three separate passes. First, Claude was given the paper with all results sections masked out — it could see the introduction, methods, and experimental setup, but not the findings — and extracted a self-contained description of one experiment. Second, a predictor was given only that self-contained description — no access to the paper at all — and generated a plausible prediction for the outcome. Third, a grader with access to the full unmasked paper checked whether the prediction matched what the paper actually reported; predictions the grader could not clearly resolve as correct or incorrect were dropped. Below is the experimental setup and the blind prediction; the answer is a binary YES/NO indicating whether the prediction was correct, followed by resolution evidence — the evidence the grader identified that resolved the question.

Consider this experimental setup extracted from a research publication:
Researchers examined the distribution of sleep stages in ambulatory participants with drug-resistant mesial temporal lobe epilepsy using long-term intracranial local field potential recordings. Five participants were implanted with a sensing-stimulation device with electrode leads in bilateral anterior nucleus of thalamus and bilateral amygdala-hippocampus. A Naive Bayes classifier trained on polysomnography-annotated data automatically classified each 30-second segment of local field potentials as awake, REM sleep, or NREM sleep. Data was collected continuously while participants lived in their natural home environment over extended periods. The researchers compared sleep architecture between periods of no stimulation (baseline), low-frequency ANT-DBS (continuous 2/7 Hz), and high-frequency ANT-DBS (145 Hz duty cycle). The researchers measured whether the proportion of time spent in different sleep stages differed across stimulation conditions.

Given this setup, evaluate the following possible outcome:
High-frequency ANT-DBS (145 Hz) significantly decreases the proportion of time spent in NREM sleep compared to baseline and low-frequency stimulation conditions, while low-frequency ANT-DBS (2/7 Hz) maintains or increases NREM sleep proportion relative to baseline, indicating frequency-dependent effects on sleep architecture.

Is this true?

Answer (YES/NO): NO